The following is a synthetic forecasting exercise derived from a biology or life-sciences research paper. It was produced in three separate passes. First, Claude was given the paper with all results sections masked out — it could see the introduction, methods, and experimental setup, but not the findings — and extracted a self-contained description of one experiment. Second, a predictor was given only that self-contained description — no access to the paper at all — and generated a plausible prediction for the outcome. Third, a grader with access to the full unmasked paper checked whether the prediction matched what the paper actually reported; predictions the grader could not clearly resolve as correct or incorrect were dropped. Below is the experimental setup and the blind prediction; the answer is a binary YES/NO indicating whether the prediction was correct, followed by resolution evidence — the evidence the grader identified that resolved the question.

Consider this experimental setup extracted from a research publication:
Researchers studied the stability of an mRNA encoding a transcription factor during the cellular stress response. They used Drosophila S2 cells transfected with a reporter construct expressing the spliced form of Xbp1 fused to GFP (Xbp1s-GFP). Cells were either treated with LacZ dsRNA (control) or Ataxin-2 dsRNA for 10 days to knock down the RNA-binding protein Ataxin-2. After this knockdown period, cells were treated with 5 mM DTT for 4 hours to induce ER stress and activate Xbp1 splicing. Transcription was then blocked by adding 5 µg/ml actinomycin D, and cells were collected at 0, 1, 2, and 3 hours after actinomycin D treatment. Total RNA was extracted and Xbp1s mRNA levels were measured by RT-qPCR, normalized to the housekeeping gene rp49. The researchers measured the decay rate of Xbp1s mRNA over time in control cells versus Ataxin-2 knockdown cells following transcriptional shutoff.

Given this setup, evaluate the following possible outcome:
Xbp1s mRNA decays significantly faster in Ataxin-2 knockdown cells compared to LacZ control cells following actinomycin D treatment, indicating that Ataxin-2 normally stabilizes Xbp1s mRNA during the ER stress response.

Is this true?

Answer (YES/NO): YES